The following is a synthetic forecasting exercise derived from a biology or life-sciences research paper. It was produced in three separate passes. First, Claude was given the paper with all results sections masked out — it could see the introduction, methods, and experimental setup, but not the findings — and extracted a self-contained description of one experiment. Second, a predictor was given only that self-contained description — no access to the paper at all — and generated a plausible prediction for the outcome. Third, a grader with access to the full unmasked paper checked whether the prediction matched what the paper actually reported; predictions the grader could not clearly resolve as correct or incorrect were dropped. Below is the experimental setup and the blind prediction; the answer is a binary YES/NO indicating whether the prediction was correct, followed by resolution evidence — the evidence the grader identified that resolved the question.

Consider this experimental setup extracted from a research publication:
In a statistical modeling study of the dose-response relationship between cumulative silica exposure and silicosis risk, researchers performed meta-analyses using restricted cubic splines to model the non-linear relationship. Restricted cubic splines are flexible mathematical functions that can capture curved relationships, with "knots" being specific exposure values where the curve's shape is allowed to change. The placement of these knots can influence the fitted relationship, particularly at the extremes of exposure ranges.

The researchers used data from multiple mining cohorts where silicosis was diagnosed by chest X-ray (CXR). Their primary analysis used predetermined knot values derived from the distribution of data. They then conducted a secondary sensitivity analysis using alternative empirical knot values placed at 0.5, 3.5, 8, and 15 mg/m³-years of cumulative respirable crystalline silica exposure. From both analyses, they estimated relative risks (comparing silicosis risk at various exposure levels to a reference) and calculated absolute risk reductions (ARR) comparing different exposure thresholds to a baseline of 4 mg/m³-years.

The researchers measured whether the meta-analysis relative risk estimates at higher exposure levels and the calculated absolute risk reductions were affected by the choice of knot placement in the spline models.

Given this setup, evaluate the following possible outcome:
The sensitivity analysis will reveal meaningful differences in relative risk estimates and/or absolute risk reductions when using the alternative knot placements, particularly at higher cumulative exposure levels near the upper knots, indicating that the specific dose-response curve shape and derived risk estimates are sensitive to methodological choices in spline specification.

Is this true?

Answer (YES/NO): YES